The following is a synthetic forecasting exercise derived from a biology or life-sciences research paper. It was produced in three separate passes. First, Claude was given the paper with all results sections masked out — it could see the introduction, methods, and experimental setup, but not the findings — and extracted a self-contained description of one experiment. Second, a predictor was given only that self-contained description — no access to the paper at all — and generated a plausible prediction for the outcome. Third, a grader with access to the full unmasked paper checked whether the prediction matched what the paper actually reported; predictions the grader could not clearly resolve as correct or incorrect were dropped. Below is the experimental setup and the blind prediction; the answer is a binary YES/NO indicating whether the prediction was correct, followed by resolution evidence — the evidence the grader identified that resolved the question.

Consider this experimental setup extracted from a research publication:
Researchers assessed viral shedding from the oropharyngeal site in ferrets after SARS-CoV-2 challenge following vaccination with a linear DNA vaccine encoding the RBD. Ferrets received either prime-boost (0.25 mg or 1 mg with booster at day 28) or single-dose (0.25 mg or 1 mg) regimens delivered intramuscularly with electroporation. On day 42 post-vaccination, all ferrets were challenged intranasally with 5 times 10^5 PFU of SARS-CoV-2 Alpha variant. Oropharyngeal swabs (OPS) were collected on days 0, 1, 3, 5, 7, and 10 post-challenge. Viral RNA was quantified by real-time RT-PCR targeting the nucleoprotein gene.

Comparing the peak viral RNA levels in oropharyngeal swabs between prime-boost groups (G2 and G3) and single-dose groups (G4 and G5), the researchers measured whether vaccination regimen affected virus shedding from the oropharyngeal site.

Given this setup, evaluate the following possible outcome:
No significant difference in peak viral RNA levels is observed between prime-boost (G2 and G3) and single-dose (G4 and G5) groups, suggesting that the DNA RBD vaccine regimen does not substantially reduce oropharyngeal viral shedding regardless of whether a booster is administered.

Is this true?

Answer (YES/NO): NO